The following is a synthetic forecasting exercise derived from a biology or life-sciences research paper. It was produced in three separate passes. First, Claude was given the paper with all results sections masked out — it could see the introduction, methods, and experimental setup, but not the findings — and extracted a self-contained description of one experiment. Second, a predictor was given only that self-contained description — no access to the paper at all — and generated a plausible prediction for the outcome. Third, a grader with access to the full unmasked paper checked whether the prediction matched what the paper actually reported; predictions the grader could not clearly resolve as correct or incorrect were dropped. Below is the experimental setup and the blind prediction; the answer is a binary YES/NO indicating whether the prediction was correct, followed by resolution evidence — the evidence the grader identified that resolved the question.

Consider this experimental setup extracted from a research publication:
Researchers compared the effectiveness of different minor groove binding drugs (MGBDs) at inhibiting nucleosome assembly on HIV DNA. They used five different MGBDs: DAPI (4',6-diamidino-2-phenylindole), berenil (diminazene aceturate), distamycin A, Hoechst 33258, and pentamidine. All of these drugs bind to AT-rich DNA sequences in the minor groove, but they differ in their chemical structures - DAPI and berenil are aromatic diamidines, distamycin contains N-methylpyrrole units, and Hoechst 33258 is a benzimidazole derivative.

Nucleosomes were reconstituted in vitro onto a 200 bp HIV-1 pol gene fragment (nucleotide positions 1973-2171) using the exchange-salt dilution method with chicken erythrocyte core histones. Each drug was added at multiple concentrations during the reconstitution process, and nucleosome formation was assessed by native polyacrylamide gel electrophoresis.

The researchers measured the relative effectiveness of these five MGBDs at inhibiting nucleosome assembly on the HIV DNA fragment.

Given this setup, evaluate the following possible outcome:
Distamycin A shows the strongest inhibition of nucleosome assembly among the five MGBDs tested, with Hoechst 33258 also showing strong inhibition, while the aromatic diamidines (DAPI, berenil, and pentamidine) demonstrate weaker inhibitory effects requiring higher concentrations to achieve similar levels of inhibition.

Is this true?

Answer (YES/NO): NO